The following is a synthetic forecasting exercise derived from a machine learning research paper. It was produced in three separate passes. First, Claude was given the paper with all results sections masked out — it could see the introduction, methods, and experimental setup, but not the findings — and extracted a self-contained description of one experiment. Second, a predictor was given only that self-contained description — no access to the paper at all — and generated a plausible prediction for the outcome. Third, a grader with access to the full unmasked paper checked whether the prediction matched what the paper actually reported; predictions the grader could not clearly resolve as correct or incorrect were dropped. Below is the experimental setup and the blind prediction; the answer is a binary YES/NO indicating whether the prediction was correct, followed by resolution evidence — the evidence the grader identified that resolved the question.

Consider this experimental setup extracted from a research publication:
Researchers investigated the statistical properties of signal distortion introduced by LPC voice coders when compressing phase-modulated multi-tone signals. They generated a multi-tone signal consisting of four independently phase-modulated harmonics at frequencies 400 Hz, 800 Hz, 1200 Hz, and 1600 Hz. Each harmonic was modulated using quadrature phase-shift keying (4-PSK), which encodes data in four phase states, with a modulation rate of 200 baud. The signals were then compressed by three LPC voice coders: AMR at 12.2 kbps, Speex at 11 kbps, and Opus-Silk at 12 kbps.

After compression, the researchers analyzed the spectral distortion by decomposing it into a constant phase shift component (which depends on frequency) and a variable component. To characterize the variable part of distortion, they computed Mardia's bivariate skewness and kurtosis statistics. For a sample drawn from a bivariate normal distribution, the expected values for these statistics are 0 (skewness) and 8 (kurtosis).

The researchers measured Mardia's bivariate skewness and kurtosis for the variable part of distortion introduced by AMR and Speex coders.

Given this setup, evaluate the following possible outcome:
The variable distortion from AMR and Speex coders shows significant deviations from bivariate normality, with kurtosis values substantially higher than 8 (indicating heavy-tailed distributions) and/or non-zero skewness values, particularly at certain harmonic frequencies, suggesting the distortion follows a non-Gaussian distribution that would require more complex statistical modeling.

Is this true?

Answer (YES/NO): NO